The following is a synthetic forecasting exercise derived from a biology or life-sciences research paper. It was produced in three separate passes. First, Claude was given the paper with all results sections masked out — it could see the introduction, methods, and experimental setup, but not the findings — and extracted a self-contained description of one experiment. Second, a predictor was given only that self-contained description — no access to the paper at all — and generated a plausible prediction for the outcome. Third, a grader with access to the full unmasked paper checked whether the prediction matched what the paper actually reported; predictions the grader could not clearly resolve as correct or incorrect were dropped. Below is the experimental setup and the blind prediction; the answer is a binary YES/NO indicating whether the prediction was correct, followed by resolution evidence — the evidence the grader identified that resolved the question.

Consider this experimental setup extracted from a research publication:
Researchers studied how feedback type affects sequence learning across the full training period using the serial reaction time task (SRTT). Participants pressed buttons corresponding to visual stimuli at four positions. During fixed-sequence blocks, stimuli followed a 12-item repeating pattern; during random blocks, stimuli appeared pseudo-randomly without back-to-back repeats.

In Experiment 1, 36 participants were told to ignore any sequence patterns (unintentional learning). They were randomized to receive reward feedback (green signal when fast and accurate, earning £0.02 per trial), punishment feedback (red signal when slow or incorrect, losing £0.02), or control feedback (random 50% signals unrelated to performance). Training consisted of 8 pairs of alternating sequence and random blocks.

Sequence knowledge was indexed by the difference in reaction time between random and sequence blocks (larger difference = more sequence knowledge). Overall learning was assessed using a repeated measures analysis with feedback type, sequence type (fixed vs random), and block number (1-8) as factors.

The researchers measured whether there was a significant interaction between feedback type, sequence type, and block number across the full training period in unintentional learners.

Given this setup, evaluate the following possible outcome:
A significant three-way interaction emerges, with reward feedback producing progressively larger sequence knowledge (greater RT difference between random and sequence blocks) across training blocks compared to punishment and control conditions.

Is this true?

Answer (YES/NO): NO